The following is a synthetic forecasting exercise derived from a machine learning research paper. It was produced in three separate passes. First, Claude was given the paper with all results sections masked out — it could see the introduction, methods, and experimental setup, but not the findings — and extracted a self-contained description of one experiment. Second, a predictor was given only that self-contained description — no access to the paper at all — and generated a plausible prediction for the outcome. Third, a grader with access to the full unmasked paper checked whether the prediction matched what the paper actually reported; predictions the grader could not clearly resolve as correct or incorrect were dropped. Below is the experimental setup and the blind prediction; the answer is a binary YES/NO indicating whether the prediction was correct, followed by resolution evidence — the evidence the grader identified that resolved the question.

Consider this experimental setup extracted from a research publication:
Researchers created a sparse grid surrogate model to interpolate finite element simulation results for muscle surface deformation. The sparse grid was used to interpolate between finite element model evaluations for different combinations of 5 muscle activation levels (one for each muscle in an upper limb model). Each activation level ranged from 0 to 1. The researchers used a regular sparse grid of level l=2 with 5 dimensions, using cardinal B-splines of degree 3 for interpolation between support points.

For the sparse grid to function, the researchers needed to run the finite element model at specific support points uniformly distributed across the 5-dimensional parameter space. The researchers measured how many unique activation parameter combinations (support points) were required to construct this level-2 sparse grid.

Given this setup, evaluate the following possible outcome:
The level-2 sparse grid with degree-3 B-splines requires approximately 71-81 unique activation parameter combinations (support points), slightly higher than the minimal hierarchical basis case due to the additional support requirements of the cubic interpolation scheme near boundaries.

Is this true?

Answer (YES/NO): NO